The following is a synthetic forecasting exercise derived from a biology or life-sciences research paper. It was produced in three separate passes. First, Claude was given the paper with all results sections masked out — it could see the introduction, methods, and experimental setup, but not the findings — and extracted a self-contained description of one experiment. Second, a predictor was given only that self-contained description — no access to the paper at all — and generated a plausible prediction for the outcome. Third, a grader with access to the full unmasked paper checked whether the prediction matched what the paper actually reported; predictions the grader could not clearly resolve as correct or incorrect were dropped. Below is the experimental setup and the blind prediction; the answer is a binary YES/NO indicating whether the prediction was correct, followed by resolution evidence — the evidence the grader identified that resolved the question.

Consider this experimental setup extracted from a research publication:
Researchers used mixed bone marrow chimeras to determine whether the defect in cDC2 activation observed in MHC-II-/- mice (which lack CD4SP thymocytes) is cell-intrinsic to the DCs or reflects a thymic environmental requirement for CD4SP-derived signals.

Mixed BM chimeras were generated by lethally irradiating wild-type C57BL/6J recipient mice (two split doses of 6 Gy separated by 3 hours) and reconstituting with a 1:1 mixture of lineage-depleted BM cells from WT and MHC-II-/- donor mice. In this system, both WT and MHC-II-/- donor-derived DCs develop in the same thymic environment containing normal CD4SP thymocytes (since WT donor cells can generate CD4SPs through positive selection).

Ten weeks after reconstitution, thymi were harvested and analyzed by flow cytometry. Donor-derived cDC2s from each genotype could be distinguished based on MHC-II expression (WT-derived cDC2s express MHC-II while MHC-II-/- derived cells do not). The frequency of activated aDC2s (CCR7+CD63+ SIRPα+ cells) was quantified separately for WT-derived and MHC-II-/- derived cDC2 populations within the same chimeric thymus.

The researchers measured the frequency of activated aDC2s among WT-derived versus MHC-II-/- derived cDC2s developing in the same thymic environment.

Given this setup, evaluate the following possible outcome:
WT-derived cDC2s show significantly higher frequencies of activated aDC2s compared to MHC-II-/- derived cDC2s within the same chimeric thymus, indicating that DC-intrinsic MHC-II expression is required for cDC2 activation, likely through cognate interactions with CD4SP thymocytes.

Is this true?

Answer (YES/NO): NO